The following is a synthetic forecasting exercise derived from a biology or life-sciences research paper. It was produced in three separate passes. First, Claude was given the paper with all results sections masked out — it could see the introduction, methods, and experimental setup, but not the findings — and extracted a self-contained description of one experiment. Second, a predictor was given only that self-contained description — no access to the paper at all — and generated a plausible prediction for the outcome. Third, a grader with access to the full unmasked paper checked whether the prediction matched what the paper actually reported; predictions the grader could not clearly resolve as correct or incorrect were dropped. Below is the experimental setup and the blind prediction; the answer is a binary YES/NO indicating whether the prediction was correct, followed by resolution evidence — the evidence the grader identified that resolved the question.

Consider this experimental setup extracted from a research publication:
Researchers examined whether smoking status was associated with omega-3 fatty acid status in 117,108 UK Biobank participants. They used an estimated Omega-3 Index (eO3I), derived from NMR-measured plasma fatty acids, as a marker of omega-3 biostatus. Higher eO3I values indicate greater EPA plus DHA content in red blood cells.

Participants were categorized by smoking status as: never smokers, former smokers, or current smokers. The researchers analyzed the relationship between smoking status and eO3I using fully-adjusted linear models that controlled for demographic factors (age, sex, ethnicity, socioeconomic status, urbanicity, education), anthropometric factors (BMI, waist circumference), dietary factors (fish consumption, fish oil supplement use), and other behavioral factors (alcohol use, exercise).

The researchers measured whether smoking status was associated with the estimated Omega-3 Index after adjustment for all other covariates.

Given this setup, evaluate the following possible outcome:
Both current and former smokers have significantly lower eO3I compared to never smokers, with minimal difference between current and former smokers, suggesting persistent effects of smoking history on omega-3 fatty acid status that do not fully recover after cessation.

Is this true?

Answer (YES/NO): NO